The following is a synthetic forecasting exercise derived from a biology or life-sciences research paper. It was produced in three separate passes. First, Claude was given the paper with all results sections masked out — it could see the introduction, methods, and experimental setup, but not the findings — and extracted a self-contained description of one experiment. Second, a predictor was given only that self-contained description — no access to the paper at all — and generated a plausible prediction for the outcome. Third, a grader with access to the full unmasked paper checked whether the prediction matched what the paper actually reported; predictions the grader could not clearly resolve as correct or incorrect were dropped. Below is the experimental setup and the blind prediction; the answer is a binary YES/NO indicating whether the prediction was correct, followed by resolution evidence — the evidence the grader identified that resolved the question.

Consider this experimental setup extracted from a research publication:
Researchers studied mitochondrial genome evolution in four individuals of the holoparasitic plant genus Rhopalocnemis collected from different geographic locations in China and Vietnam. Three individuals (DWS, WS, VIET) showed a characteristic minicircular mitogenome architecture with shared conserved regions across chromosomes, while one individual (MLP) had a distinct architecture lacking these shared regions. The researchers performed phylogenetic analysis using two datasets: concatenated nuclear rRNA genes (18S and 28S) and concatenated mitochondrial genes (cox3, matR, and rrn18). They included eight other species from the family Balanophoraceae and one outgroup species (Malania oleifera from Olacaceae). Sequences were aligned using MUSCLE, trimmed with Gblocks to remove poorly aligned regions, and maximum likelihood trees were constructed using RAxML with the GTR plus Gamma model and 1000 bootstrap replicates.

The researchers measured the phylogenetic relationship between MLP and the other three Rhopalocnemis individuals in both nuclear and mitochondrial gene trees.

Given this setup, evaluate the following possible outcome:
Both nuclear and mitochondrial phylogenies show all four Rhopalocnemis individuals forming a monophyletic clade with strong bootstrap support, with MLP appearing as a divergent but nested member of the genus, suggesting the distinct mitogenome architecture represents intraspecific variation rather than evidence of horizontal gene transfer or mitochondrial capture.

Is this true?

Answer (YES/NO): NO